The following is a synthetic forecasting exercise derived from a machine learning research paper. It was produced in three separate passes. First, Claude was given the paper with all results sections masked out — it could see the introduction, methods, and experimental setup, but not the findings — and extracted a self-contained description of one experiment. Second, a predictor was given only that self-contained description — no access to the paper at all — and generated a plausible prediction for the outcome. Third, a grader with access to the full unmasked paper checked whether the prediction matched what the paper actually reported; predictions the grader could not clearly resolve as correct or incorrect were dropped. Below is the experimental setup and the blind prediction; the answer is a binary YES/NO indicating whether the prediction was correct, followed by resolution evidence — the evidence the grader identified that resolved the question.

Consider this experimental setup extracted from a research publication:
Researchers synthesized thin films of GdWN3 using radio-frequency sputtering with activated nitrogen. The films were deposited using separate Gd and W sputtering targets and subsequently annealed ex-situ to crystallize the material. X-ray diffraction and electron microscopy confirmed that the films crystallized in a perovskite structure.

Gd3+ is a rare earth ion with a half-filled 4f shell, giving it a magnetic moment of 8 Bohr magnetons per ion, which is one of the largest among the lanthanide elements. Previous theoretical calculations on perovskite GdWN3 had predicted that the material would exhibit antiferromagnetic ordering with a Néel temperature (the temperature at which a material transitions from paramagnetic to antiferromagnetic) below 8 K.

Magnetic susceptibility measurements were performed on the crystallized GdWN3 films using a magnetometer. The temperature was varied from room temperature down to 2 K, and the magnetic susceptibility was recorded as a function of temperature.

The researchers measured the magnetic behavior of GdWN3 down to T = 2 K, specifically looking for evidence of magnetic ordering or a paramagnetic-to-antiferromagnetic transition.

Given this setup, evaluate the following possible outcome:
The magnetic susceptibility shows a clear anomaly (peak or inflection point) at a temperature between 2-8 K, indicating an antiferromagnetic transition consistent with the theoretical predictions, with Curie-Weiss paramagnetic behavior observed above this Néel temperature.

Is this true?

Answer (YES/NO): NO